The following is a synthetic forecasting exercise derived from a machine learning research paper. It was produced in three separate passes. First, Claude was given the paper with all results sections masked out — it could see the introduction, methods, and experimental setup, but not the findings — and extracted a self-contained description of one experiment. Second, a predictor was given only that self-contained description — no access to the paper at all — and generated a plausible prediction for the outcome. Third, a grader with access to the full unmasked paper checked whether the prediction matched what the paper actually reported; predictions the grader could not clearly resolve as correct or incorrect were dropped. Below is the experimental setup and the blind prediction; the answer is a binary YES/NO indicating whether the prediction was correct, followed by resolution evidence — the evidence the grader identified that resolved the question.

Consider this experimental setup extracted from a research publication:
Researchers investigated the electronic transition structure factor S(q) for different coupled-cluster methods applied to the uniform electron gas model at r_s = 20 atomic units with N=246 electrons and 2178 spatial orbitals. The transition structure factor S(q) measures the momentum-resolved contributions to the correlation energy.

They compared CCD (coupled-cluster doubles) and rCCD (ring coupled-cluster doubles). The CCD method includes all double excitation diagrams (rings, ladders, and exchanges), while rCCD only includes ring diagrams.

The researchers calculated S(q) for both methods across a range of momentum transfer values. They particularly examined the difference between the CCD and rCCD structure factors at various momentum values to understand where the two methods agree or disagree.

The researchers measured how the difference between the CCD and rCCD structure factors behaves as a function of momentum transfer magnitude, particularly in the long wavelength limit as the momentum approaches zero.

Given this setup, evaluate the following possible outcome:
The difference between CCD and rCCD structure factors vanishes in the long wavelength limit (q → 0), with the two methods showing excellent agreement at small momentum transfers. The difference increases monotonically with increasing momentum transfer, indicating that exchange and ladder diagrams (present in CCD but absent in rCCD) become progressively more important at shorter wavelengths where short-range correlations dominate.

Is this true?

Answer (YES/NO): NO